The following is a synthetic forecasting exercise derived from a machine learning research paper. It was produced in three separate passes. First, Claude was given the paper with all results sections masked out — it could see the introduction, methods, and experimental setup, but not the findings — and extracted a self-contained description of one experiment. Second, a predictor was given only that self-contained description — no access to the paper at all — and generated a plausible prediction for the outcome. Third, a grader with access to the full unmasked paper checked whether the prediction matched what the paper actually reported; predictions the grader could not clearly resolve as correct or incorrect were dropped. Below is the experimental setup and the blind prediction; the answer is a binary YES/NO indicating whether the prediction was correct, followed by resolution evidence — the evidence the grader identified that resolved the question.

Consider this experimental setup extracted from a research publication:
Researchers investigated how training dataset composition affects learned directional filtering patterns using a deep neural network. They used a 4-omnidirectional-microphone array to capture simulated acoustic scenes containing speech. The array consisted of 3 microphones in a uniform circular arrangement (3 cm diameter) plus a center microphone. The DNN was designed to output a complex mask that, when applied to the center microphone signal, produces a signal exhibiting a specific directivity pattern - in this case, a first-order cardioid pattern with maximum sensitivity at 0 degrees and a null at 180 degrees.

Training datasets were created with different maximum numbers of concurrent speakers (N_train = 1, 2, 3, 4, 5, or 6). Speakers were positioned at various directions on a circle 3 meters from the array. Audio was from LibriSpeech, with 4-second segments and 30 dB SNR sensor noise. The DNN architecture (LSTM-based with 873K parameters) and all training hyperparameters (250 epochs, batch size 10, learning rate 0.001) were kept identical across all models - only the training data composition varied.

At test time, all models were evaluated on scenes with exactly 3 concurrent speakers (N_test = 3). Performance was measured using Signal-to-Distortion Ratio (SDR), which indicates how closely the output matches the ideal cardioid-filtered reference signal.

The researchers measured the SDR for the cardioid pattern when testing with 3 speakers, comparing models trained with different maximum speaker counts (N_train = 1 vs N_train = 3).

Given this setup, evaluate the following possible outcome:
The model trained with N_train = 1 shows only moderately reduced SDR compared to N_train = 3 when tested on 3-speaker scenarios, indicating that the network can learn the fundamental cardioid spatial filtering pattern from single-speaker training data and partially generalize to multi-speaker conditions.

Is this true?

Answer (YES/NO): NO